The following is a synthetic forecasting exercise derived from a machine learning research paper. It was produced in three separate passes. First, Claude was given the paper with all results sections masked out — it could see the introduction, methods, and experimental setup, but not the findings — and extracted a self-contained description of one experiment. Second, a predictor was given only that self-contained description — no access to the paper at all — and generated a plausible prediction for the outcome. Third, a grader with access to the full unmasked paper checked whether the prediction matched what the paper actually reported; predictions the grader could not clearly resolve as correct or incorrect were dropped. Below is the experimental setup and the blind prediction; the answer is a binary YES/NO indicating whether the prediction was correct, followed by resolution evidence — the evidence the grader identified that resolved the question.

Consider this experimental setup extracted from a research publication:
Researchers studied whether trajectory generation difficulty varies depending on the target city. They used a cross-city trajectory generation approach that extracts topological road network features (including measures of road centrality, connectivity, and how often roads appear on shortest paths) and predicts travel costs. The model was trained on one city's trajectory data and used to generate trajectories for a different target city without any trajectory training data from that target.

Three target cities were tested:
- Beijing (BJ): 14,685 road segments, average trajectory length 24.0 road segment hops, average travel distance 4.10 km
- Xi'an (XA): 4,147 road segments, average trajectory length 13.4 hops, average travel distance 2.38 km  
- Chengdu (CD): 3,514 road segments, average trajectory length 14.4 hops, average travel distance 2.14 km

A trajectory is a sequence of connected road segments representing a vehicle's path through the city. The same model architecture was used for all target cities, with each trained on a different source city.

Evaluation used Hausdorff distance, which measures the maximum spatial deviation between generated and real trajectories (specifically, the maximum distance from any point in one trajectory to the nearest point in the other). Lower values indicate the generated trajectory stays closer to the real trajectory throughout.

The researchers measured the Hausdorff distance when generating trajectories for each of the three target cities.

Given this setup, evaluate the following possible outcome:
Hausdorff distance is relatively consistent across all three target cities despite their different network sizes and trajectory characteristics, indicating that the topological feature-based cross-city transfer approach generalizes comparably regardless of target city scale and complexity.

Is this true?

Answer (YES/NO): NO